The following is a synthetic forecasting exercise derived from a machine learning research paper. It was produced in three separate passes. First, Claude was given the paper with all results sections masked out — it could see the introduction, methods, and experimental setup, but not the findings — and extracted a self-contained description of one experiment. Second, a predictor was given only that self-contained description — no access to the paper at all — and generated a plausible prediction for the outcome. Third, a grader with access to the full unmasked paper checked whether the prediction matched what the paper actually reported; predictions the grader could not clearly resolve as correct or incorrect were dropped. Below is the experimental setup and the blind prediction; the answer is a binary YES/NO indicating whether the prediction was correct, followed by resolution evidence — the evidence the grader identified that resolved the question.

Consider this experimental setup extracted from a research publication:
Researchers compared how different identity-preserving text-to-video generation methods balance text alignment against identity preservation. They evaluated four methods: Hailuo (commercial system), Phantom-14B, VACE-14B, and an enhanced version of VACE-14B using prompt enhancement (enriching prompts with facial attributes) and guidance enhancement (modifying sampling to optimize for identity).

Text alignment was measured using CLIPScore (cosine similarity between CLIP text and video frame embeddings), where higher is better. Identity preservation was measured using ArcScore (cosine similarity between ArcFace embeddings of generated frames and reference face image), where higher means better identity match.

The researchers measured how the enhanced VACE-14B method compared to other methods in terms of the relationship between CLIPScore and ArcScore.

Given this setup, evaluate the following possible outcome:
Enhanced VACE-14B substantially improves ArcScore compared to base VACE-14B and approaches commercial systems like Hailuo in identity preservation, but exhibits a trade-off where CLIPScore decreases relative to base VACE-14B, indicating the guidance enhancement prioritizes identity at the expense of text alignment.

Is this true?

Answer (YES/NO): NO